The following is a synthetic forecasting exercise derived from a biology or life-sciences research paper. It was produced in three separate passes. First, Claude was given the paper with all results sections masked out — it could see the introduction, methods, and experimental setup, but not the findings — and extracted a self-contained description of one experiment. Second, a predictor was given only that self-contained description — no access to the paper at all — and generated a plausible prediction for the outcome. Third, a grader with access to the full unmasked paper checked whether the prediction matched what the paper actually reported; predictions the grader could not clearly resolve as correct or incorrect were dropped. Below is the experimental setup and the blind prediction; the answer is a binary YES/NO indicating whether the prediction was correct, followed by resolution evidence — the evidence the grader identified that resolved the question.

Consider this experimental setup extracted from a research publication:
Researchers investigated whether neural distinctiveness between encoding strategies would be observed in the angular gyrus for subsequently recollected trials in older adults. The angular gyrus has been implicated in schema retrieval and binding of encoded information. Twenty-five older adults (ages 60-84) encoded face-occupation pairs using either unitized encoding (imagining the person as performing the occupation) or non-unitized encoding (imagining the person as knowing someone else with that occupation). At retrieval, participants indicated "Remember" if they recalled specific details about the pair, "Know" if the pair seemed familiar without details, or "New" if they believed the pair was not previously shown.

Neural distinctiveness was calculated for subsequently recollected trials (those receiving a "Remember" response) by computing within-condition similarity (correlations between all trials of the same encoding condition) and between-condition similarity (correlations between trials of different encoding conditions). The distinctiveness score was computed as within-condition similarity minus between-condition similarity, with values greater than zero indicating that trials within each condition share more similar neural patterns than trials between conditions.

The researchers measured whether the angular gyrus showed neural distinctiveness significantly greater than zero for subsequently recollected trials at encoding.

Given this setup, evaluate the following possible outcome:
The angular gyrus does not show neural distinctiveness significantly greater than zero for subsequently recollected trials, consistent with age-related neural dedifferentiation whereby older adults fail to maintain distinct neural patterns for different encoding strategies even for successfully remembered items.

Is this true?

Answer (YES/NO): NO